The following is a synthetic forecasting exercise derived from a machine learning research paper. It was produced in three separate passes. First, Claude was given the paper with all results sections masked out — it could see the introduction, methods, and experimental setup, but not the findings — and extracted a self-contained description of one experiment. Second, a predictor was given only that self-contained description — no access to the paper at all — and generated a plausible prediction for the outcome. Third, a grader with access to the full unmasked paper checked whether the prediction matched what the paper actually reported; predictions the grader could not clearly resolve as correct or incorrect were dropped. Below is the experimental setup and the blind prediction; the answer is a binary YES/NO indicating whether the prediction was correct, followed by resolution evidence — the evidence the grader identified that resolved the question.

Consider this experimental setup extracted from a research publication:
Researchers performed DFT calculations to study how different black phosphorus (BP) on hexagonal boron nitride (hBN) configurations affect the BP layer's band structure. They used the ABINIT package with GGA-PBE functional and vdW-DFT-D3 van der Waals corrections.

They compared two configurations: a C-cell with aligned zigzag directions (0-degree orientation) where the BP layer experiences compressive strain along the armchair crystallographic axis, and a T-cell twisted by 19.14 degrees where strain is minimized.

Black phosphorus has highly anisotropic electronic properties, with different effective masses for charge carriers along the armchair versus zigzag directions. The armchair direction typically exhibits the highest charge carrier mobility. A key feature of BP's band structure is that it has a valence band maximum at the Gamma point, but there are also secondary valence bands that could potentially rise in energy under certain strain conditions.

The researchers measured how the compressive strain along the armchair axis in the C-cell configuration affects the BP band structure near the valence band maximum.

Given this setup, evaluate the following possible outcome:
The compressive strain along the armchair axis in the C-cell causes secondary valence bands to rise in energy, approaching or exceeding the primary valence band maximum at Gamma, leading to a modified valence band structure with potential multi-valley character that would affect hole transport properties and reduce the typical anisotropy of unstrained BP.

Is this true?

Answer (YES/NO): YES